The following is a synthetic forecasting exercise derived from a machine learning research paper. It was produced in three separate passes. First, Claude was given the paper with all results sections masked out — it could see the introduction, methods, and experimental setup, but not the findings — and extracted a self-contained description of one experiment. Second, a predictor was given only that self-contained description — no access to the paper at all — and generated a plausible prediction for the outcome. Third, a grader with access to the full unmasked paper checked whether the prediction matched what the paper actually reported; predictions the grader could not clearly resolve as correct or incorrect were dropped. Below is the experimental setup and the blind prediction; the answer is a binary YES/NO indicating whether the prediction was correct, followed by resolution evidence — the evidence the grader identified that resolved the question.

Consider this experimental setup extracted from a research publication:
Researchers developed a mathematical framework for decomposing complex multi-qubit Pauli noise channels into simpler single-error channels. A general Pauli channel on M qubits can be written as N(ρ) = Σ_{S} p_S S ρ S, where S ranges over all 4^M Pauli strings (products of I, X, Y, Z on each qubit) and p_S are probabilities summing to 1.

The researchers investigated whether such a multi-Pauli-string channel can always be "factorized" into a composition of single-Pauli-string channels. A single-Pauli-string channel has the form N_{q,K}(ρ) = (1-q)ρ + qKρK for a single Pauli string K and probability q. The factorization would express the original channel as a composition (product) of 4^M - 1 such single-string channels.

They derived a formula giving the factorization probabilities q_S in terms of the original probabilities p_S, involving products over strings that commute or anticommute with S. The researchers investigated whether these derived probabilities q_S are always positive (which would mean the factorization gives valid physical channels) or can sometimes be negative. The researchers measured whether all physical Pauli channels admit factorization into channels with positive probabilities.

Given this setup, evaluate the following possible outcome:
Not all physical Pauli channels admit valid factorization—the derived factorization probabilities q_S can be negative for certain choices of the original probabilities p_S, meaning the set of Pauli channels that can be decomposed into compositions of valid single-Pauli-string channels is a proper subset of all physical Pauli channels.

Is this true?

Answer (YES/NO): YES